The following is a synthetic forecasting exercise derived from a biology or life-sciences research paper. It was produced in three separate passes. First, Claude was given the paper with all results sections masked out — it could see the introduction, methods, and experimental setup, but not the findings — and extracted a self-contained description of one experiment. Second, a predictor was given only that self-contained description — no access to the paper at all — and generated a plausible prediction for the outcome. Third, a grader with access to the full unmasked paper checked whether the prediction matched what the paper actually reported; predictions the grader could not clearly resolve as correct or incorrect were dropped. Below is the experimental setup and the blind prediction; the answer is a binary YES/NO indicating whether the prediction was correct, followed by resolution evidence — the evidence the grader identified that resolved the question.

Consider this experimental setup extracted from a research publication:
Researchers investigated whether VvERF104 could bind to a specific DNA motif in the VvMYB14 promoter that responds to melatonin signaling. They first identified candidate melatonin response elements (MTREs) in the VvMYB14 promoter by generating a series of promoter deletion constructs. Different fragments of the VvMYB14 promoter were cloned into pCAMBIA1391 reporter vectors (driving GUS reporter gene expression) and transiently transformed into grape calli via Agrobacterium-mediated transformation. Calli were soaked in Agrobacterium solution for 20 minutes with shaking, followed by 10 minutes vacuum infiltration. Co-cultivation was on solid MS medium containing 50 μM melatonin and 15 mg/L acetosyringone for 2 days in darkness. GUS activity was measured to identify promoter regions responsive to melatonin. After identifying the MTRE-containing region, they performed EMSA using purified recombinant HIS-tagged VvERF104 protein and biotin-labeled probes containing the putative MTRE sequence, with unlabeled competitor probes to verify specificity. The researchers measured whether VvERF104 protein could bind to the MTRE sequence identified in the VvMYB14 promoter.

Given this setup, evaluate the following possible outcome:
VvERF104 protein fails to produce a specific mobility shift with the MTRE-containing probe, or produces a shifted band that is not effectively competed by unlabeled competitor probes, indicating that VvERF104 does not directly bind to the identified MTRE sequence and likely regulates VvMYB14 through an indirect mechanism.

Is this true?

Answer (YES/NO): NO